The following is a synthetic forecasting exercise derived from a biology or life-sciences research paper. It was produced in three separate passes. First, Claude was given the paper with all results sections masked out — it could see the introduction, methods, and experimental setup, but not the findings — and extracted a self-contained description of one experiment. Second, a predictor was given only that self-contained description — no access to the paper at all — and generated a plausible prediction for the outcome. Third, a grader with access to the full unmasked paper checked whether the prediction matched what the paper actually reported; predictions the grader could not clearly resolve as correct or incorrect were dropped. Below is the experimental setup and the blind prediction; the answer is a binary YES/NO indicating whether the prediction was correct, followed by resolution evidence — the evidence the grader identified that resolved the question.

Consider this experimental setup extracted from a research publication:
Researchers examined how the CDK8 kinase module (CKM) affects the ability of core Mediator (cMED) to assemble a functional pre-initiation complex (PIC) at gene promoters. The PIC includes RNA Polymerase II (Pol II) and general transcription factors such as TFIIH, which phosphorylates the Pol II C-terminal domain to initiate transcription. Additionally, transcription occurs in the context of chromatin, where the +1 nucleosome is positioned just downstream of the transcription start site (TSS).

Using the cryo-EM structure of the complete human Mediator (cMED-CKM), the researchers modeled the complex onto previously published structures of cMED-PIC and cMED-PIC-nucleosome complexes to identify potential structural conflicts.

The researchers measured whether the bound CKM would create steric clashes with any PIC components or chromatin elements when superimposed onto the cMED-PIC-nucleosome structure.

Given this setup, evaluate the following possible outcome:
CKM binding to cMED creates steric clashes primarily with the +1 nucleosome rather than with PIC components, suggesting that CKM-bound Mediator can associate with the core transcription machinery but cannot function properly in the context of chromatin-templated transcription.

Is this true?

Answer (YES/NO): NO